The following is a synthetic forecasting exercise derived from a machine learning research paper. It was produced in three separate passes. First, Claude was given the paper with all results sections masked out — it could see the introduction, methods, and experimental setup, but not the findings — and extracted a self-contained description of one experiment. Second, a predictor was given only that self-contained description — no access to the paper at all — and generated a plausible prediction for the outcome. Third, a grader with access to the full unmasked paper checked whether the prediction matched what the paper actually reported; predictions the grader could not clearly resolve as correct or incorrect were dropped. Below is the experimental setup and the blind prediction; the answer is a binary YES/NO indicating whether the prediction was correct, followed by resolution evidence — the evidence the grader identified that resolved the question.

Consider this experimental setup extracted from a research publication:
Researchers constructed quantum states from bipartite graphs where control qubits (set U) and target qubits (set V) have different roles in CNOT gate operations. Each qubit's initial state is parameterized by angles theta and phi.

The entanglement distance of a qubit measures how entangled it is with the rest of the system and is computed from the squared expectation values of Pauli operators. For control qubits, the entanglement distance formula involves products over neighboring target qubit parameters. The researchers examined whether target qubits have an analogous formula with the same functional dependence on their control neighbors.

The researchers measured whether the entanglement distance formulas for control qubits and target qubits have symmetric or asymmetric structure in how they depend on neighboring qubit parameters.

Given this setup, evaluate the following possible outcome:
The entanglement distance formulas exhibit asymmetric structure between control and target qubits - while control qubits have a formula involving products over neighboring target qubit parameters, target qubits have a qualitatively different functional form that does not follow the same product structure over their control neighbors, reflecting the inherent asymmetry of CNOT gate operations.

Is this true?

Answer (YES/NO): YES